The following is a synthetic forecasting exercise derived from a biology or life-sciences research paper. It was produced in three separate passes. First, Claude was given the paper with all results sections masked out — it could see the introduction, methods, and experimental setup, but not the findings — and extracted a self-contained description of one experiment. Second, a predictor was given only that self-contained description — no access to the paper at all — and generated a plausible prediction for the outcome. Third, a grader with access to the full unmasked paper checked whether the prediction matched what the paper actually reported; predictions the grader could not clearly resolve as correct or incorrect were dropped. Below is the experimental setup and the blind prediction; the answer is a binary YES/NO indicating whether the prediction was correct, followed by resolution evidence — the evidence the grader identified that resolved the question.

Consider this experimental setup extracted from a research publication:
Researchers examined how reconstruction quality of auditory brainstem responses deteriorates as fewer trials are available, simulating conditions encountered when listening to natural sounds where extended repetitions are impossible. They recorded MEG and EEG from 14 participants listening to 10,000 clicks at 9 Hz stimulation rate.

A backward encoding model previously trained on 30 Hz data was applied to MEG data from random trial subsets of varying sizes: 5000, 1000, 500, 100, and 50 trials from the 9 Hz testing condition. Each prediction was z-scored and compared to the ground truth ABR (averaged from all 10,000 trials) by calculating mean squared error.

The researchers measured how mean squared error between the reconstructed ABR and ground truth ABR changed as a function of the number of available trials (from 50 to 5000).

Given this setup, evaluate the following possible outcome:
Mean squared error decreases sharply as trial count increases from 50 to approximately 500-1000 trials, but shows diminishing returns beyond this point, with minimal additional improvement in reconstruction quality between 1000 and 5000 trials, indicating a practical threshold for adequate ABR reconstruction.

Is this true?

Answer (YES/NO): NO